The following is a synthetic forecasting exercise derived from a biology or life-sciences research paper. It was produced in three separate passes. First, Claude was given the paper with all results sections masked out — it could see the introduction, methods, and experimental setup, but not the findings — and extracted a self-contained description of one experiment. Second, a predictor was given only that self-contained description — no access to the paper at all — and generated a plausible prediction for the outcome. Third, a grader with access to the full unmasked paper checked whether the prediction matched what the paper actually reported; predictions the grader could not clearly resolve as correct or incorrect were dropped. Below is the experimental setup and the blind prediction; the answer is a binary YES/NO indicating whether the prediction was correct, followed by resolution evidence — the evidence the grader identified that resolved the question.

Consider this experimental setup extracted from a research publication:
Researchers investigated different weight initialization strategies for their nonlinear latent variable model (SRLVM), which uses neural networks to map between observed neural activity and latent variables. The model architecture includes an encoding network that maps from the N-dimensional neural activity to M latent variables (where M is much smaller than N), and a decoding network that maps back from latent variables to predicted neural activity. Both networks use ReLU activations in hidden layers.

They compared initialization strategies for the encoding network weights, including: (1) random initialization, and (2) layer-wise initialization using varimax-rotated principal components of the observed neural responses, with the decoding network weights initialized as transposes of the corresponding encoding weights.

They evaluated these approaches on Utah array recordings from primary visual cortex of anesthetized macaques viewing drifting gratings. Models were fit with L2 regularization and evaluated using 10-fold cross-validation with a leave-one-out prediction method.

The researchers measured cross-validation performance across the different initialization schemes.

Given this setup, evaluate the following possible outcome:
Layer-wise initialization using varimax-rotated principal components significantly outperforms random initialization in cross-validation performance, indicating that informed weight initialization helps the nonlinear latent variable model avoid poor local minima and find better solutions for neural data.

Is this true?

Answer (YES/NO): YES